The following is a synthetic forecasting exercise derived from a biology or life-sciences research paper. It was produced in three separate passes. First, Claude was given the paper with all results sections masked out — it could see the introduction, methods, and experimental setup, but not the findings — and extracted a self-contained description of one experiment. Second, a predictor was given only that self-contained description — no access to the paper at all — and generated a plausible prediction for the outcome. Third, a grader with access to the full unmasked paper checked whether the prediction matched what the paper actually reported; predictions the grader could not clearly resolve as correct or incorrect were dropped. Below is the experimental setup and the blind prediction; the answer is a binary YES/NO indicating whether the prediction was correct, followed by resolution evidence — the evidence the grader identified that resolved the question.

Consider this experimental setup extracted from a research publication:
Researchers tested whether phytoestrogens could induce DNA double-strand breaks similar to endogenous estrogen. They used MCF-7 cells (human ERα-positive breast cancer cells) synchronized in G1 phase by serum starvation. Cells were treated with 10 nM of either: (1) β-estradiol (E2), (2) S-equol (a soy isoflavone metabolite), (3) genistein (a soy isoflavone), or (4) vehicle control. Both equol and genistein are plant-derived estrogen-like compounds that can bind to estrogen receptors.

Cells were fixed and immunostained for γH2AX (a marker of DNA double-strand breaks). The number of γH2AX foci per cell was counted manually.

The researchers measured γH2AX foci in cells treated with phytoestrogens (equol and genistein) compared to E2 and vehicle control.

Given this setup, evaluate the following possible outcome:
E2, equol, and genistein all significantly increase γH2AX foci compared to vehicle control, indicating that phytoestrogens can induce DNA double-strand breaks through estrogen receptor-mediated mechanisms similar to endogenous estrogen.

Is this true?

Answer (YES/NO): NO